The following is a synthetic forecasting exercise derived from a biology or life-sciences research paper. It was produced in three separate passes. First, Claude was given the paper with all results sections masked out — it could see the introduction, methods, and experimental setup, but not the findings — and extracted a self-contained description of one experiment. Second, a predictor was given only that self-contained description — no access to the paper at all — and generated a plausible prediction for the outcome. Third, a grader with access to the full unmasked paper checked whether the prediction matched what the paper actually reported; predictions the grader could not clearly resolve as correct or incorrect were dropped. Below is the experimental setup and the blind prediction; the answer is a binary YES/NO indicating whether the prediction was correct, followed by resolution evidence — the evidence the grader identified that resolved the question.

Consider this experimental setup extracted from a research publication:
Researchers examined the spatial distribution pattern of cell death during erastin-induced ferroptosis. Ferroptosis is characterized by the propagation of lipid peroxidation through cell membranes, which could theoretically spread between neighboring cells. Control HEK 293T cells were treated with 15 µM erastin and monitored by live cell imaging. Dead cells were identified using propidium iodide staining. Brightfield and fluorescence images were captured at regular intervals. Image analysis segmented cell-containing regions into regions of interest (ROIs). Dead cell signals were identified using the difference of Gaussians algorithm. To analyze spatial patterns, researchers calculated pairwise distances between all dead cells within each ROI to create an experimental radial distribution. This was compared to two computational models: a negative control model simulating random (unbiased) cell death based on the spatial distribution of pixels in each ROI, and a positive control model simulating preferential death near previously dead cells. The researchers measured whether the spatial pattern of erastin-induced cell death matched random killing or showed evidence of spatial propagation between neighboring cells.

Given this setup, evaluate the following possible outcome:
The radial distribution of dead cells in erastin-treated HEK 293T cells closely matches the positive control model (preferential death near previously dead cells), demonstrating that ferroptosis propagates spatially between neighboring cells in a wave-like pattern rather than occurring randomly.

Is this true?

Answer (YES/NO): YES